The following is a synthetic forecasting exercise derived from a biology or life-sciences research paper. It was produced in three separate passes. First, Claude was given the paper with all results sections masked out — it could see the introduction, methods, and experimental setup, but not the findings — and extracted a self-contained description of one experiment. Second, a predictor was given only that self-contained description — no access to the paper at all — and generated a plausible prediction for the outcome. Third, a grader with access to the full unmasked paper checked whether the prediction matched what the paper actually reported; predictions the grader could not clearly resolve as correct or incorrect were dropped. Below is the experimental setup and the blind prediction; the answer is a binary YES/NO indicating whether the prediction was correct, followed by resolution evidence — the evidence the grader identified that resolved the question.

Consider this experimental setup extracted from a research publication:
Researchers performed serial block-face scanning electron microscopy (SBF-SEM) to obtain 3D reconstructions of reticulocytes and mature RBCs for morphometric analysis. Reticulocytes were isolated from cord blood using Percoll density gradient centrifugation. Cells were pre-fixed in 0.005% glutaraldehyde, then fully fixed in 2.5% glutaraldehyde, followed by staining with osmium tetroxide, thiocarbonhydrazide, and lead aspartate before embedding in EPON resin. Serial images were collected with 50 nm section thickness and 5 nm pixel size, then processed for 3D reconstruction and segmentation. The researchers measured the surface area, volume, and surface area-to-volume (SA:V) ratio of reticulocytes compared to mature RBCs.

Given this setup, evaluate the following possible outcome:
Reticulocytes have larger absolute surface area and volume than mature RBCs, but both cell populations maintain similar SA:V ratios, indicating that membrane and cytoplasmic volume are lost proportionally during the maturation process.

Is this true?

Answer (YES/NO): YES